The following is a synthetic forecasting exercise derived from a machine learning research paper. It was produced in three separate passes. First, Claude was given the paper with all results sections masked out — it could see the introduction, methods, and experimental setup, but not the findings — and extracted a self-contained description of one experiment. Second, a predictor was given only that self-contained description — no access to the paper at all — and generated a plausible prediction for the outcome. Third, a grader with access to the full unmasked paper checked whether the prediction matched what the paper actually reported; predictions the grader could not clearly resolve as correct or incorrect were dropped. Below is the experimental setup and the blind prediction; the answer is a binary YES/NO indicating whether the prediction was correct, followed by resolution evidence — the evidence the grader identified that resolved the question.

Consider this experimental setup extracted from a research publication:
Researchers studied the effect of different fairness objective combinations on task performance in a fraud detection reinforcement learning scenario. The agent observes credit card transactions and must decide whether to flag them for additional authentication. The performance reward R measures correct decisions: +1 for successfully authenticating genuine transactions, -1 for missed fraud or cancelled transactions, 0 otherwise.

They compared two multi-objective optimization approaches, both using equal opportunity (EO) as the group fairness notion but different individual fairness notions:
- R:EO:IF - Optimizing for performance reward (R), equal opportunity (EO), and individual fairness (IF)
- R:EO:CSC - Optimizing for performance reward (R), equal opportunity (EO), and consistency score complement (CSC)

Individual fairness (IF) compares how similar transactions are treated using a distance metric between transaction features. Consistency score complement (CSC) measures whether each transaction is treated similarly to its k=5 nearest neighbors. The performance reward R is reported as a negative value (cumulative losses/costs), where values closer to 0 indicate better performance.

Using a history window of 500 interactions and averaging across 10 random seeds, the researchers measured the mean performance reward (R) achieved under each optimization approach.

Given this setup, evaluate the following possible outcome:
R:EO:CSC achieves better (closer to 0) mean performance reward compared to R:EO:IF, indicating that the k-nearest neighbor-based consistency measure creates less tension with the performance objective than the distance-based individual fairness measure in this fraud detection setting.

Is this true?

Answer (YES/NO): YES